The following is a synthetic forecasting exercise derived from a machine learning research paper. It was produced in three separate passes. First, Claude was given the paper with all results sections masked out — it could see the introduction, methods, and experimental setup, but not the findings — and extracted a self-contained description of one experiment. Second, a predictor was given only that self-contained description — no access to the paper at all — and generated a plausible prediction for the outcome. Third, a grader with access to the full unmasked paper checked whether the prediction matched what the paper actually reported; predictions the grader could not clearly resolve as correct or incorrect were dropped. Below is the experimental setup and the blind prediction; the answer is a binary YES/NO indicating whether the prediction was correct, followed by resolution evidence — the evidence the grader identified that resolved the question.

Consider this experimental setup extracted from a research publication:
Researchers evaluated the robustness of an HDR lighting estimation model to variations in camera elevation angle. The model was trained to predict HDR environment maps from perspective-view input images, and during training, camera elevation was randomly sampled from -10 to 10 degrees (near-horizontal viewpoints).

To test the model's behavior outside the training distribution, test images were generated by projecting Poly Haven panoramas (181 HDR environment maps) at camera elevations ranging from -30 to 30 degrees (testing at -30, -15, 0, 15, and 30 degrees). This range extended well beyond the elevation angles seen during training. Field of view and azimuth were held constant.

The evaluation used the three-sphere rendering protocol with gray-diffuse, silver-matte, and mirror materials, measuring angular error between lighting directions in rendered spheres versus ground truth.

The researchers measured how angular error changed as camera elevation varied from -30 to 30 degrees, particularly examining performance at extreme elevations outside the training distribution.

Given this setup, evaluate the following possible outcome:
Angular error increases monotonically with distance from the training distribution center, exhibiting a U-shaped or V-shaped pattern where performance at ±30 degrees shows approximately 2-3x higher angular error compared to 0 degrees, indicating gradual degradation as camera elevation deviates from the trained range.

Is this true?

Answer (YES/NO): NO